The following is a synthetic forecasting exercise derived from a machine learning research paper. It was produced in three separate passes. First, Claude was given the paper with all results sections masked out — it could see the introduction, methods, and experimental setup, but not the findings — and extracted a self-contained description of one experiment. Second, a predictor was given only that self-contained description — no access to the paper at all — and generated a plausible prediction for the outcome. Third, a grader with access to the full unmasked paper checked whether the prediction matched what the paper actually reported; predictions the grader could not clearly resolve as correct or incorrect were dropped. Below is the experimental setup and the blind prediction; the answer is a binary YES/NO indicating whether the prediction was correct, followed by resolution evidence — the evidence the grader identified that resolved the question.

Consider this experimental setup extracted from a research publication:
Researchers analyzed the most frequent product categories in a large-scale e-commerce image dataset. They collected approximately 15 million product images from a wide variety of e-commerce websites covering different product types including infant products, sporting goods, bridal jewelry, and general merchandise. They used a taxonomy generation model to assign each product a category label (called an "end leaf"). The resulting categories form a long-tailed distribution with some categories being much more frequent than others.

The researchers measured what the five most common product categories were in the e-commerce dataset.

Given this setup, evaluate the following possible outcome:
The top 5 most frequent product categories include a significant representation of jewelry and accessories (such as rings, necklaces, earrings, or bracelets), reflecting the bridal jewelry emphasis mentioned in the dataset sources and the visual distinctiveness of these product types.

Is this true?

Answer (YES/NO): NO